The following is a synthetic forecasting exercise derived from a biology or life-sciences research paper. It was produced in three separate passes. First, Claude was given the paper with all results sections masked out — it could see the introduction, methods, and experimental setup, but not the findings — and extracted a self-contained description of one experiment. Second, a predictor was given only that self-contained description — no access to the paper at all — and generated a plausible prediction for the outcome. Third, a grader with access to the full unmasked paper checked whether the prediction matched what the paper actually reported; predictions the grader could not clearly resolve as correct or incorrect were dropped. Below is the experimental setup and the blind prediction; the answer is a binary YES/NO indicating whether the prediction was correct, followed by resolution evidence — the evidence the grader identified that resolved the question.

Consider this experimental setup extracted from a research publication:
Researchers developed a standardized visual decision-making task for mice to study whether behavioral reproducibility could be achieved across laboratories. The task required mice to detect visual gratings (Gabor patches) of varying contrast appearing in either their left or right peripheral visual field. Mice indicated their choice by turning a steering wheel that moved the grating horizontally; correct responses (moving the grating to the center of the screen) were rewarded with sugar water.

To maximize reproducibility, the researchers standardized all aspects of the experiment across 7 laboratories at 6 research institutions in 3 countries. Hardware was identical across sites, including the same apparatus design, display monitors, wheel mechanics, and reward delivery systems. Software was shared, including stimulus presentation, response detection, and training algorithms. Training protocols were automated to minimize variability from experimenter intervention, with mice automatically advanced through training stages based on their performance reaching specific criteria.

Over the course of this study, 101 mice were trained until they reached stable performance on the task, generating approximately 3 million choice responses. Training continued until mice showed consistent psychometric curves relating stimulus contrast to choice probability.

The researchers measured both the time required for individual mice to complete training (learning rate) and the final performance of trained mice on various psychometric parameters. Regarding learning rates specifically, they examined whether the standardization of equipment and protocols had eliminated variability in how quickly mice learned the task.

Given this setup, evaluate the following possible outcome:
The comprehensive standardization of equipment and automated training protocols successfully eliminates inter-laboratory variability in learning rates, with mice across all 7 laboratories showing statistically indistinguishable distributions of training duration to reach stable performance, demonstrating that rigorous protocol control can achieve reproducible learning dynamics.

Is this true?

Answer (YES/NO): NO